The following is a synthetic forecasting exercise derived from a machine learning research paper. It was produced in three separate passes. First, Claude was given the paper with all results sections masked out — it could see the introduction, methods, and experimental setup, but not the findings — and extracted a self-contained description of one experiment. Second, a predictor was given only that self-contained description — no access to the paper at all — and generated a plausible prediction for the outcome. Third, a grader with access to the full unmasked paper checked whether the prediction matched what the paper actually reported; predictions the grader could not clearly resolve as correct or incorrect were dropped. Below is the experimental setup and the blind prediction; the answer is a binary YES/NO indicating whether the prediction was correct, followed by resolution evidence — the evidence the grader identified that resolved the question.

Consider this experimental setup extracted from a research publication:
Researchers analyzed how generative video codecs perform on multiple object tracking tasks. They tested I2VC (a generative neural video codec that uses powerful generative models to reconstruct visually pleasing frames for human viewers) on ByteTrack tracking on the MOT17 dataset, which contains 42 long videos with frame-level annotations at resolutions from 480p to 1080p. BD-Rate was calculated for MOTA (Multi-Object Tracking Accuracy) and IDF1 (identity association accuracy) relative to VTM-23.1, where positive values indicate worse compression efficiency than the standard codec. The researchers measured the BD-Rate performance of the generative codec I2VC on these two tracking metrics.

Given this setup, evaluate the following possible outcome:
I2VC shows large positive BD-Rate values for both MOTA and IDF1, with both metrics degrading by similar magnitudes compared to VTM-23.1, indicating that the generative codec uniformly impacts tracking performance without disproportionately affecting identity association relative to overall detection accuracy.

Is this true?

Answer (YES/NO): NO